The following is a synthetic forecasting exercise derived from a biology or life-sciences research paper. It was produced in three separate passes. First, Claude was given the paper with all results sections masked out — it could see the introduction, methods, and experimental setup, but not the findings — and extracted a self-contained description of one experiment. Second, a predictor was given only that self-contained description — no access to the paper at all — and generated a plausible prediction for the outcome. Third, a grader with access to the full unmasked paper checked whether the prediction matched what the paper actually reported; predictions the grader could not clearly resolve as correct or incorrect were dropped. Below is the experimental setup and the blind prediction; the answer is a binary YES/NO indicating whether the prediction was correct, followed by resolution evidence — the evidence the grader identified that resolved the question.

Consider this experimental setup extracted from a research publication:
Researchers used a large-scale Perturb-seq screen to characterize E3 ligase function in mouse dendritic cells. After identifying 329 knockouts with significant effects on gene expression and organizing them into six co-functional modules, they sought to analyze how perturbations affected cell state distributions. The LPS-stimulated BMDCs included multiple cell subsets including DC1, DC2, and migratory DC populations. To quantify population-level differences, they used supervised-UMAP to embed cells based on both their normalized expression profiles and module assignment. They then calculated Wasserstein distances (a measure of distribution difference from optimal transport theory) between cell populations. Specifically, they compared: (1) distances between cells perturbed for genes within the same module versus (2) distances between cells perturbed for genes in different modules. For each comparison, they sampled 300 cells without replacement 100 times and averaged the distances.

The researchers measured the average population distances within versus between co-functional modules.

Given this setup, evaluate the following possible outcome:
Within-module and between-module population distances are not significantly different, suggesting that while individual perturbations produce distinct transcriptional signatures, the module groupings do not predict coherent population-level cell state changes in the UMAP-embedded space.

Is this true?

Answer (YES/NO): NO